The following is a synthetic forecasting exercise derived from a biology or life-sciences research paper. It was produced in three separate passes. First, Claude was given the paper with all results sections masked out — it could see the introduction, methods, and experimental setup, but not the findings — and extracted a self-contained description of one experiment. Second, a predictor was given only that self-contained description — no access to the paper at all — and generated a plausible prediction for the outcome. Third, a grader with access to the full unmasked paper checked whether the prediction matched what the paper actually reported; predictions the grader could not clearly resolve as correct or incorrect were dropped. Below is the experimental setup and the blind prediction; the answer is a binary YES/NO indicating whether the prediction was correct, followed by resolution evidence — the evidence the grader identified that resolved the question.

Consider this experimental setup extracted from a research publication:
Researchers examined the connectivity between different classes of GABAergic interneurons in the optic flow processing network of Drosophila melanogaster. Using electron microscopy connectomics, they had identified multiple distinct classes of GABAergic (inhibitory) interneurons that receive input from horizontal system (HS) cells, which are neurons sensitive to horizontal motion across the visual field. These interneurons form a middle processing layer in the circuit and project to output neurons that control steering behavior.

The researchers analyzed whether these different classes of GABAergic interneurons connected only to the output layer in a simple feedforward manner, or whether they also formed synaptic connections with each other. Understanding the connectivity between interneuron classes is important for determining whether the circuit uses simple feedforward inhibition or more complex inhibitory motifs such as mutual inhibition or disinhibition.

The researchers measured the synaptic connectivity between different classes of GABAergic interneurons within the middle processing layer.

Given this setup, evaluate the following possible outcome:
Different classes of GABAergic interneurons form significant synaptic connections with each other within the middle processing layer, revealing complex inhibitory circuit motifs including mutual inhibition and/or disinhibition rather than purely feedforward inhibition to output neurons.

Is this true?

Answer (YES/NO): YES